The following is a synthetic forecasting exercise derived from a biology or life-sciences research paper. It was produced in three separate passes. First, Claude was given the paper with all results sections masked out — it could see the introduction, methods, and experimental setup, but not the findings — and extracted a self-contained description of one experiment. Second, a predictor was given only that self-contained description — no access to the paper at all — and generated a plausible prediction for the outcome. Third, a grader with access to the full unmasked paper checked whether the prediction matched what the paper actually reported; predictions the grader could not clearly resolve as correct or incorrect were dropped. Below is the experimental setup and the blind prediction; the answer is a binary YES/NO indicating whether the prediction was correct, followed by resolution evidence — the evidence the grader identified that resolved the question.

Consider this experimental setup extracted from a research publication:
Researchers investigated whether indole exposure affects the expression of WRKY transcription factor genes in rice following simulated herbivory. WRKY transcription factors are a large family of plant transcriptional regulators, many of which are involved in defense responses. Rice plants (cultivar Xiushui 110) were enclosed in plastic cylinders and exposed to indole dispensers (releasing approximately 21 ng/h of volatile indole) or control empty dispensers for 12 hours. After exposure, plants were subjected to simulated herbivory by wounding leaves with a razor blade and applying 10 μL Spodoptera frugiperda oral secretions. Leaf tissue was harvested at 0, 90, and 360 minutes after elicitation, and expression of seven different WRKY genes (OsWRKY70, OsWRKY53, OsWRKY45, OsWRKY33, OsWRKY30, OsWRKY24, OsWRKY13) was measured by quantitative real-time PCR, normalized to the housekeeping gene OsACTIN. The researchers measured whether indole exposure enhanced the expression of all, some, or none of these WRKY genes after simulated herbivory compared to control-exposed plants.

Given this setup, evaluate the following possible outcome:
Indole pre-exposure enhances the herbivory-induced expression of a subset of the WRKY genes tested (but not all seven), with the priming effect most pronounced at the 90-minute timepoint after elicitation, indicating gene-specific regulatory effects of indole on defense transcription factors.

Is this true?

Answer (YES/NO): YES